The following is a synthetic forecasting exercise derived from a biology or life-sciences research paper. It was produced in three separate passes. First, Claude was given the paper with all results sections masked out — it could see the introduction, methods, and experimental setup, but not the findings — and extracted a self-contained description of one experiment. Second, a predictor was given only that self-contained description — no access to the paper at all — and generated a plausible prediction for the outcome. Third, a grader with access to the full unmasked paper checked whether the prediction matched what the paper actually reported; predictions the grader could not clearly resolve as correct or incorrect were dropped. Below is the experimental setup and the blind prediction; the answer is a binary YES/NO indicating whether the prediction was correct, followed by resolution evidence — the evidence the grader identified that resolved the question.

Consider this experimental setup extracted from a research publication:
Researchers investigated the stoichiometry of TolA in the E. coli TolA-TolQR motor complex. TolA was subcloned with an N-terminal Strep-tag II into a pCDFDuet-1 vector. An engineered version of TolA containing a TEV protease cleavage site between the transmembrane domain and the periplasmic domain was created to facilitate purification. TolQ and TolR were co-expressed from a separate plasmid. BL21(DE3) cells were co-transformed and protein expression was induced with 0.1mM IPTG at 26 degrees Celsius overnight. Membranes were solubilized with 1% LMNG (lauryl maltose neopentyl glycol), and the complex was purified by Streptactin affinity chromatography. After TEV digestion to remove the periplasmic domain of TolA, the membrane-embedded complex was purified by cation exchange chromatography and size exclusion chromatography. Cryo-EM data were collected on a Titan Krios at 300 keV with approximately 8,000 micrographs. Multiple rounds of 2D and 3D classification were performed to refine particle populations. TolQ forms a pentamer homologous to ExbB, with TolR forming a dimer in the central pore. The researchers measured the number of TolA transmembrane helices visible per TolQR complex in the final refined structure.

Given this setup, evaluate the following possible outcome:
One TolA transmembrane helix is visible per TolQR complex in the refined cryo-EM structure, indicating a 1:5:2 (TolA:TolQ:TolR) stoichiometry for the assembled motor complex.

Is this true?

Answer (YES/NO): NO